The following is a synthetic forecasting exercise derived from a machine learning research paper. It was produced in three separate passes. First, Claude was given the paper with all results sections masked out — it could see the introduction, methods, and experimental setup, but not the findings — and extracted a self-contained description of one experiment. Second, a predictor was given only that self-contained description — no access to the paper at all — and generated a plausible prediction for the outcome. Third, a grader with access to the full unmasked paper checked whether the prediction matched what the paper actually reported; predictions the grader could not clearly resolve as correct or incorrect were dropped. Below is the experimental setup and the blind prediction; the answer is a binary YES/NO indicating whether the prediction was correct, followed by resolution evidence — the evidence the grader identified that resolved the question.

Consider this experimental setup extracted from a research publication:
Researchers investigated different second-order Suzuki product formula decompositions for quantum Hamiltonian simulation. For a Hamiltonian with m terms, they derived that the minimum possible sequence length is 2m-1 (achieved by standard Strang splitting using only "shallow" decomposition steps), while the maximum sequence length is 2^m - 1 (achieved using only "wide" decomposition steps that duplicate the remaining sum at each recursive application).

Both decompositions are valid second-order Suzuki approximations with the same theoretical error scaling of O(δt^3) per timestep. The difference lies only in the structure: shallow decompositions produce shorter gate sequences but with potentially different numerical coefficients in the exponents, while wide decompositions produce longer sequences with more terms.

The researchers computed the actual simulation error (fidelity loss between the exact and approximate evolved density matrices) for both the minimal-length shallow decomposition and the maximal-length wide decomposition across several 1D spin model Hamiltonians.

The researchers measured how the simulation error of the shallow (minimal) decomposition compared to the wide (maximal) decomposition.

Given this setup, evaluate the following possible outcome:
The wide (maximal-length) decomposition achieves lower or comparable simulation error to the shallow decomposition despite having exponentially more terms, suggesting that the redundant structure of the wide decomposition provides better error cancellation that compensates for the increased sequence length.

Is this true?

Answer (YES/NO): YES